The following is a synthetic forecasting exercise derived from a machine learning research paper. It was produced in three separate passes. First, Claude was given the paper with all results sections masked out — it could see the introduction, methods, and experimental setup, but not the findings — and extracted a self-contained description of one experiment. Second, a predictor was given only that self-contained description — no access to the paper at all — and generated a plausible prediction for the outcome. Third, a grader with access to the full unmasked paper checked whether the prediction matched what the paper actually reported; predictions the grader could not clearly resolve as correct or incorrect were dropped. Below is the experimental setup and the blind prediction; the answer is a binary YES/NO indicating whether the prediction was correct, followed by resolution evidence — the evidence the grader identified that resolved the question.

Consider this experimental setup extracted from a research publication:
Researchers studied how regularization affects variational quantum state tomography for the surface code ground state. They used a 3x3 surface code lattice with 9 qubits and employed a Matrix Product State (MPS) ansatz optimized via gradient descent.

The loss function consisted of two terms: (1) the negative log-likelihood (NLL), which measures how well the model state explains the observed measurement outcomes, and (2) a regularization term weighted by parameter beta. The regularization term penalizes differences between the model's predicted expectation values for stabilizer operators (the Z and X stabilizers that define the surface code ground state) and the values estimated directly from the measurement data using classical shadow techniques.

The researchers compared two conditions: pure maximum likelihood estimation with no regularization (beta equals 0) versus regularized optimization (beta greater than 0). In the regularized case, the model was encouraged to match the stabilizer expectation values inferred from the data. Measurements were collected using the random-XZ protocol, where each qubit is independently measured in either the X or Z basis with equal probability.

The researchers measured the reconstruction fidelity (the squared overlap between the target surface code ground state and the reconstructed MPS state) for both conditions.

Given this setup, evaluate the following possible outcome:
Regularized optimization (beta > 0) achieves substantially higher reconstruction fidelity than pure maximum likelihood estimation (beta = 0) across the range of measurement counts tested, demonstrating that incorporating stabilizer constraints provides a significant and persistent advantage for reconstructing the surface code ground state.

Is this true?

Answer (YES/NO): NO